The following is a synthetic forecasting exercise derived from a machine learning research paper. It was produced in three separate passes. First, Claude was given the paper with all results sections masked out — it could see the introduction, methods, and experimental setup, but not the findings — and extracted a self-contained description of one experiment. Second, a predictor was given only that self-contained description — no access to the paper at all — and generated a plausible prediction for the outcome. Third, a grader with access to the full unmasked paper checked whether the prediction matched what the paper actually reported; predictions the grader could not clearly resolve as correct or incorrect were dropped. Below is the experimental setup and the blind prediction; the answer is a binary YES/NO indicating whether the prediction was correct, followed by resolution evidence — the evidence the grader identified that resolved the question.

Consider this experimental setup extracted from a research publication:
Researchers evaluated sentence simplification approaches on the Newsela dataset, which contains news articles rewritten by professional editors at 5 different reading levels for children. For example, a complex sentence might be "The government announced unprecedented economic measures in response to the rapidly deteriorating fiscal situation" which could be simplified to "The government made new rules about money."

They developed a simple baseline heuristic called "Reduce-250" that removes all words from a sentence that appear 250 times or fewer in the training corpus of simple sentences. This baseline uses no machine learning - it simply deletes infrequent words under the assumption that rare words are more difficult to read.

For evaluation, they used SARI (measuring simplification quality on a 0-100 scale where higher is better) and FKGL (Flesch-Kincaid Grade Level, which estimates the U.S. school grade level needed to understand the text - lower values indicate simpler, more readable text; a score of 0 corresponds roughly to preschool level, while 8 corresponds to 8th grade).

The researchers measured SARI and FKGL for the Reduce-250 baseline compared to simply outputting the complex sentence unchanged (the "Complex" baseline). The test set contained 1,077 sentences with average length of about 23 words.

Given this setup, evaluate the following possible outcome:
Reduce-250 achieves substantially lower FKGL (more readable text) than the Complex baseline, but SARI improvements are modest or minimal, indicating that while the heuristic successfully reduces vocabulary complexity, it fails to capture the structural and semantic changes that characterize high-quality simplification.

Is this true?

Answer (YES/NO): NO